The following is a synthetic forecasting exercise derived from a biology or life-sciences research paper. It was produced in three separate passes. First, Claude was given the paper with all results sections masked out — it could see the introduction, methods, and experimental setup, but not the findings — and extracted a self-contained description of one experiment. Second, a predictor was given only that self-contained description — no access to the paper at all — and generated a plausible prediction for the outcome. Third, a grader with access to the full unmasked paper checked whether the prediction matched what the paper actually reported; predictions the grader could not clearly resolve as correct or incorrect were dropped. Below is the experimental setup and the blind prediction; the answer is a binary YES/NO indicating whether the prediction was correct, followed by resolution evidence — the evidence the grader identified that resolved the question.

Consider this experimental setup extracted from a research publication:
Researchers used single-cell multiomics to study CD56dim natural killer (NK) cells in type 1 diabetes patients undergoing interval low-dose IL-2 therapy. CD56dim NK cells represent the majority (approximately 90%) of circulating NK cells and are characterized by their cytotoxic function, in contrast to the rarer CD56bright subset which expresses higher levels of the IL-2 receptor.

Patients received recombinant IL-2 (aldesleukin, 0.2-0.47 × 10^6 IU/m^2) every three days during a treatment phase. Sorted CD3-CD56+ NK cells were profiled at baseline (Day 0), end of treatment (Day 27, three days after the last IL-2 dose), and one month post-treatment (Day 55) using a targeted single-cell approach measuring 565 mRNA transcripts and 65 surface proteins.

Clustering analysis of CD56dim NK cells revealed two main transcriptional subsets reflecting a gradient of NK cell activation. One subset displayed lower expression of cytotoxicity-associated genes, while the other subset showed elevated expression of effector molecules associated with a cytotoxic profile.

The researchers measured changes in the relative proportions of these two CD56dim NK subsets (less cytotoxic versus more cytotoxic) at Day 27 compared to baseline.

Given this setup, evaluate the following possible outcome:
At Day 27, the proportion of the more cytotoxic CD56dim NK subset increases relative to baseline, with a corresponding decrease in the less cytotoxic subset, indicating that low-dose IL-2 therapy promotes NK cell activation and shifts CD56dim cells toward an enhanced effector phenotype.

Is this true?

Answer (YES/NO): NO